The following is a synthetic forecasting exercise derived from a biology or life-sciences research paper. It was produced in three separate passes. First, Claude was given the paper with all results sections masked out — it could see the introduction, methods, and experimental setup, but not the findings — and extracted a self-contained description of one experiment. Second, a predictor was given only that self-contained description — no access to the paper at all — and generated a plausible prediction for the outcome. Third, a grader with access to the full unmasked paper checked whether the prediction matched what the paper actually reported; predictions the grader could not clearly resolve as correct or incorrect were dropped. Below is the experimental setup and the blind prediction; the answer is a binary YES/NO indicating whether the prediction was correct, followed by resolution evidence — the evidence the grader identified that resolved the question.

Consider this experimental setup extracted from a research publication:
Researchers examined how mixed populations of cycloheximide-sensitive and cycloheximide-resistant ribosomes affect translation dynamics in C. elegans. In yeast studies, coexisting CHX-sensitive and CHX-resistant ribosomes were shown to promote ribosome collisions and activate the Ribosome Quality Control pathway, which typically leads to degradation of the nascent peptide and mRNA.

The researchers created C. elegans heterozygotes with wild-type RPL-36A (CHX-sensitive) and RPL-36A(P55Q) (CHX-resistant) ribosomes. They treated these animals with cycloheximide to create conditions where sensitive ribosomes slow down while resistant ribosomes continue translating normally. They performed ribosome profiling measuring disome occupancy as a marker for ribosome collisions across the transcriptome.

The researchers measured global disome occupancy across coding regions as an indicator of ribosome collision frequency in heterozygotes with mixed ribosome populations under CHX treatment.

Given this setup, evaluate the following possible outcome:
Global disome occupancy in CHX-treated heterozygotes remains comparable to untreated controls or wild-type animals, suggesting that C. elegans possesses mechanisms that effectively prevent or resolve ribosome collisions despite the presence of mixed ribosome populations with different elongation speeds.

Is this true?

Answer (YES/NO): NO